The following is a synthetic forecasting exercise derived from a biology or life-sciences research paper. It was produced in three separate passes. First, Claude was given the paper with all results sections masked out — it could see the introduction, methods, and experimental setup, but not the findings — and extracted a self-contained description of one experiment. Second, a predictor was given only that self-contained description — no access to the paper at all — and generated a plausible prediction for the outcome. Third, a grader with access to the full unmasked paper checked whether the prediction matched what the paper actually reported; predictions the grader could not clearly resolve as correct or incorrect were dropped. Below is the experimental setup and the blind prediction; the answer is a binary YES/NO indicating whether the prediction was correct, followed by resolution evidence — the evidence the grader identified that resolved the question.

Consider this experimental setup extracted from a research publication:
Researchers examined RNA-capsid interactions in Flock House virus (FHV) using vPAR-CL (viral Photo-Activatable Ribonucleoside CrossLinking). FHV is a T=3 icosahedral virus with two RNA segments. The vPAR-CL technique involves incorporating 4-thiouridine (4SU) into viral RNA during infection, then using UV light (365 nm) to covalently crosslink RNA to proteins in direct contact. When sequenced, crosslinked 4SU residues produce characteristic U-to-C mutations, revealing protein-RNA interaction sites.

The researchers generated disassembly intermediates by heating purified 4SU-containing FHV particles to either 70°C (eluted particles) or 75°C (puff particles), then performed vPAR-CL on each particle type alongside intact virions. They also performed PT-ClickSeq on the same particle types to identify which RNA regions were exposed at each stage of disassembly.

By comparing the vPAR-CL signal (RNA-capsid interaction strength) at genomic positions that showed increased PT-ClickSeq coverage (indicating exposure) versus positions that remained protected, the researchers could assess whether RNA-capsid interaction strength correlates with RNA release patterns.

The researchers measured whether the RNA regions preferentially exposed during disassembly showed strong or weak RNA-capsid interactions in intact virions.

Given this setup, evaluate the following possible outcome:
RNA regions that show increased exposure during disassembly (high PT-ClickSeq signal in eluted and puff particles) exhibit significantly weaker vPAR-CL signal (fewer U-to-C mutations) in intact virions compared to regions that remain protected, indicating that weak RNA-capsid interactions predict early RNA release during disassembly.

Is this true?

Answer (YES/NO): YES